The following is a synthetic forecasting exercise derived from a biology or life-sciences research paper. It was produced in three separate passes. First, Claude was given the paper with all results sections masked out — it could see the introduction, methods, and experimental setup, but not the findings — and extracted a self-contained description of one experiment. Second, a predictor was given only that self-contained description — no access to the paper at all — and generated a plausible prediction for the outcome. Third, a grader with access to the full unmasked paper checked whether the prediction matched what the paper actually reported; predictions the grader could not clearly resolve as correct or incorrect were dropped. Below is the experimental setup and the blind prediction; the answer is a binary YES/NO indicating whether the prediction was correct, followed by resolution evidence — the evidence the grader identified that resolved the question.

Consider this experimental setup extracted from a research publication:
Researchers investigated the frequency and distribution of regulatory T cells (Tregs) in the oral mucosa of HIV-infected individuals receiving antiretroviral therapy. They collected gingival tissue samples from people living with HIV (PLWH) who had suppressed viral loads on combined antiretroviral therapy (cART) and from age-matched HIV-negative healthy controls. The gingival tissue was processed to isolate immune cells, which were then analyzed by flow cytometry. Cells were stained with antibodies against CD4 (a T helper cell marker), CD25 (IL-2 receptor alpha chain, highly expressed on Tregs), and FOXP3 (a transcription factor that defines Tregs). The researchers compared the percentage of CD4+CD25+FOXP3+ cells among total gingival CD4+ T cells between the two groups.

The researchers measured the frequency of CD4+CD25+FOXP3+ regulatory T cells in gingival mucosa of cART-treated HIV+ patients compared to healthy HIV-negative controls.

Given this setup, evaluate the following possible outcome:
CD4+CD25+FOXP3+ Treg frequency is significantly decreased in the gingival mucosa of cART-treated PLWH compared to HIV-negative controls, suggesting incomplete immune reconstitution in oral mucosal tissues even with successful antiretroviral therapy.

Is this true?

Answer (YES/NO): NO